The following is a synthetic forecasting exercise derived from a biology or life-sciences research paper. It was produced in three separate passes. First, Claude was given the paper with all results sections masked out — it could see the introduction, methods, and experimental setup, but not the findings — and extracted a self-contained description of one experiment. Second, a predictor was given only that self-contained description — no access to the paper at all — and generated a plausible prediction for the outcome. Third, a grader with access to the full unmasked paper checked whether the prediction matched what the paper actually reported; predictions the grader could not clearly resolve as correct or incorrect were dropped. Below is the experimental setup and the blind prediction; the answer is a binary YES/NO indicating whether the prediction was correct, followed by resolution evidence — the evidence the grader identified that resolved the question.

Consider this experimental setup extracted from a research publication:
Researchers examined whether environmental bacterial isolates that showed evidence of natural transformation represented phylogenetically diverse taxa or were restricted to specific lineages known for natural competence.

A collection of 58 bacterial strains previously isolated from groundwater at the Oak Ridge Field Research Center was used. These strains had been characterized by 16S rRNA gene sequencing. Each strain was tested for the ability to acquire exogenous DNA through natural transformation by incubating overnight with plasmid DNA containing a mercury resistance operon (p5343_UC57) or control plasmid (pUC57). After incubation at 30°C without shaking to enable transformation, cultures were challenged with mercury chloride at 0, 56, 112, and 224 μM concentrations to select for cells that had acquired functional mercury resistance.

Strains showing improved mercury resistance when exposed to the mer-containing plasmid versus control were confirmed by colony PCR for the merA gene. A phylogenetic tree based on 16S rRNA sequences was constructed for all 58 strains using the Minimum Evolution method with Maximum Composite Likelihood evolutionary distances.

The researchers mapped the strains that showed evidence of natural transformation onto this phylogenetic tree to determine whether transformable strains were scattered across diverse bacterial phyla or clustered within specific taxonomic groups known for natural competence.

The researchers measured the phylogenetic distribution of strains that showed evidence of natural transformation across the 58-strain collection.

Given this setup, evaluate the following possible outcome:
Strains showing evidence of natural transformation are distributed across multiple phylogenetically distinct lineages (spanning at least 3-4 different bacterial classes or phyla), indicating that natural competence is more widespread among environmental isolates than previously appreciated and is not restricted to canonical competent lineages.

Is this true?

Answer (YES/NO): YES